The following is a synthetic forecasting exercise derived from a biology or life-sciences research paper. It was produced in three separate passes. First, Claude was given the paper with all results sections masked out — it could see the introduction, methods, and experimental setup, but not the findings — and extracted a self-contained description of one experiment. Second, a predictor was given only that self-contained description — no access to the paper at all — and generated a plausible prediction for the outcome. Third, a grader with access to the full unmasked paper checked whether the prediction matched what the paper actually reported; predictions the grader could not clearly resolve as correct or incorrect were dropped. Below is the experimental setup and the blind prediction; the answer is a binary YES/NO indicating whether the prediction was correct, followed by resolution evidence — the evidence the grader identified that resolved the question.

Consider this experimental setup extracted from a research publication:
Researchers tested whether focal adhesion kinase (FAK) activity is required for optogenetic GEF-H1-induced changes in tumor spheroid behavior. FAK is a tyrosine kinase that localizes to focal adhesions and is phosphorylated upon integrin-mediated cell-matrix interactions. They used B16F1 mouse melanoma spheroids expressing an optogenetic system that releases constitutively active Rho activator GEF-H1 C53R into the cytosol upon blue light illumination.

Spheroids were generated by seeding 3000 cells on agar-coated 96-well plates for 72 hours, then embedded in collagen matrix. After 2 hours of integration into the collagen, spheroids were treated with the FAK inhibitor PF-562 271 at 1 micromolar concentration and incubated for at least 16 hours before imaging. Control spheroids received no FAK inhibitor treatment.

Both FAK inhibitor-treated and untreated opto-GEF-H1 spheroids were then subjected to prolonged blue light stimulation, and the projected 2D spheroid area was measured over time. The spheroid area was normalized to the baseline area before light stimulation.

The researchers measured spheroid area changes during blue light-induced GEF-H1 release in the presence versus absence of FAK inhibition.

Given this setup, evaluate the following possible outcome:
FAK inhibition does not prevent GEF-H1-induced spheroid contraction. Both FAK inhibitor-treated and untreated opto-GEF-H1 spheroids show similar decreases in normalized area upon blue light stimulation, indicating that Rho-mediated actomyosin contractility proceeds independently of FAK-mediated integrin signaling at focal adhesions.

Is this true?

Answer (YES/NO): NO